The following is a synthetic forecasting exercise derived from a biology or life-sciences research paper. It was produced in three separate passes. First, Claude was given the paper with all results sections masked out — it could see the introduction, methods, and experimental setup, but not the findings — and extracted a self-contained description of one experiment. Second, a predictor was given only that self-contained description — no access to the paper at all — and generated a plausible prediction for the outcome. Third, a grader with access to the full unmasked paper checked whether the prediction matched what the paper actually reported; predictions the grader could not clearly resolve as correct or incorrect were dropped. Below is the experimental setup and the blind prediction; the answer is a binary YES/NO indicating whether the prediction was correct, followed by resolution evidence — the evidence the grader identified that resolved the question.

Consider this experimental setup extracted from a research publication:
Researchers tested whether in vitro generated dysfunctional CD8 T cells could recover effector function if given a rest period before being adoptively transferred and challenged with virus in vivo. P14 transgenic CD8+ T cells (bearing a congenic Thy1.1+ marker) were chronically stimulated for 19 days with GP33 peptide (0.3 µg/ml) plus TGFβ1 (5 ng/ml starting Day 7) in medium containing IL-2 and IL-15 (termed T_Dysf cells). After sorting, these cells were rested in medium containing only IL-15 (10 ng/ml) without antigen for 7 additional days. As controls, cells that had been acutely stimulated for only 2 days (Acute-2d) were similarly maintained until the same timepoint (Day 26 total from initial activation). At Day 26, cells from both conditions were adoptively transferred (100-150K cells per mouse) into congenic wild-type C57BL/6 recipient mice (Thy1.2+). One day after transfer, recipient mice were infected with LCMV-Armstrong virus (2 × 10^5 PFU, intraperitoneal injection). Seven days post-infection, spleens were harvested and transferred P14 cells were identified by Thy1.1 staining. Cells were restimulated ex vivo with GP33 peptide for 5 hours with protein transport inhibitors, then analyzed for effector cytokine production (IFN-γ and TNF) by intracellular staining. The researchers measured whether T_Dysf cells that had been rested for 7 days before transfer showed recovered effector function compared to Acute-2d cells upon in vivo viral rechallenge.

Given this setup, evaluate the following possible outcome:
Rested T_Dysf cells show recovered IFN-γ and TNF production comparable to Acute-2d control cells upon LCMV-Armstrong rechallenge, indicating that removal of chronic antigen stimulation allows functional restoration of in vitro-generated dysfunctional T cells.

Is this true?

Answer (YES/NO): NO